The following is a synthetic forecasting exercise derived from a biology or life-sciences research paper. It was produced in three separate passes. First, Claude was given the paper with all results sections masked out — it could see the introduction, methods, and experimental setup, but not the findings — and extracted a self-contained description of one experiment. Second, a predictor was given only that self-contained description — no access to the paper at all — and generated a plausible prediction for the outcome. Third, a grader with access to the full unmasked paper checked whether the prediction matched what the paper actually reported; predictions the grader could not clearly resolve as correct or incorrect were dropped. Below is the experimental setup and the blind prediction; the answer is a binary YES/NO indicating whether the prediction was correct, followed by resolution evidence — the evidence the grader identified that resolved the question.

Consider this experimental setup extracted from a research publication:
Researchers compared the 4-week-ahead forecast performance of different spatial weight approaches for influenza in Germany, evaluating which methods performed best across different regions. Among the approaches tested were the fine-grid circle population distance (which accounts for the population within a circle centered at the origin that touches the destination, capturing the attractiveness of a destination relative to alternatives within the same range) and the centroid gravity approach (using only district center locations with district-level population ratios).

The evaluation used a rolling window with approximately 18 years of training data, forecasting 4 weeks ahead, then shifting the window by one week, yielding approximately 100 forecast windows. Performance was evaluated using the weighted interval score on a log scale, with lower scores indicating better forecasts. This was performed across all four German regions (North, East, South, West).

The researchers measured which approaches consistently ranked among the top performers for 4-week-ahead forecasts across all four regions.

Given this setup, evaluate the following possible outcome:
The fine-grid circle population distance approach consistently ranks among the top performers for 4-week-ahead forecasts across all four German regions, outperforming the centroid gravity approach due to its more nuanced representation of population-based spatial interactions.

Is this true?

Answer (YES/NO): YES